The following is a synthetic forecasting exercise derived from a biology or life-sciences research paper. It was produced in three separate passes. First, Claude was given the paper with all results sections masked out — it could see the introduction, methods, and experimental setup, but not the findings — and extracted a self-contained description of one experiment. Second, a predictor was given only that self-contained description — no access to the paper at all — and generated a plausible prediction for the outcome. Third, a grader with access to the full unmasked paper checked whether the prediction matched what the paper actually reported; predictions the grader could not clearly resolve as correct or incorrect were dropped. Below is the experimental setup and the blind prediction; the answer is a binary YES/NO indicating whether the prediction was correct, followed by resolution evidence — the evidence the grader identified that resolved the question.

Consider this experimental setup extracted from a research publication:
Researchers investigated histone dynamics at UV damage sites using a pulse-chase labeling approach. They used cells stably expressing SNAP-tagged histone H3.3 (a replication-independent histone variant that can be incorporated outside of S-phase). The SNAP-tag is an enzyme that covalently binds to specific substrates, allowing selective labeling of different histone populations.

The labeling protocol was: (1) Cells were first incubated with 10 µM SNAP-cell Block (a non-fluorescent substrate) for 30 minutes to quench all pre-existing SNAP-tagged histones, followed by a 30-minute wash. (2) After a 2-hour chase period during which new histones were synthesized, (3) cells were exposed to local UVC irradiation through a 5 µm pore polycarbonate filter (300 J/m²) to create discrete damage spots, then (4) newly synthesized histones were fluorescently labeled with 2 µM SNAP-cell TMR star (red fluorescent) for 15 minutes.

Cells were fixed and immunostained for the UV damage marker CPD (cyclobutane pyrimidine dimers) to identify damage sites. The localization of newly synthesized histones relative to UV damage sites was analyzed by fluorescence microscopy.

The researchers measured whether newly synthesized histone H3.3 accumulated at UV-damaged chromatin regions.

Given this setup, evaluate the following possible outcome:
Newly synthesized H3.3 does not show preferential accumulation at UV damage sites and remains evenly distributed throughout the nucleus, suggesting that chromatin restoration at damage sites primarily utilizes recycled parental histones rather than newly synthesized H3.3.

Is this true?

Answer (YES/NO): NO